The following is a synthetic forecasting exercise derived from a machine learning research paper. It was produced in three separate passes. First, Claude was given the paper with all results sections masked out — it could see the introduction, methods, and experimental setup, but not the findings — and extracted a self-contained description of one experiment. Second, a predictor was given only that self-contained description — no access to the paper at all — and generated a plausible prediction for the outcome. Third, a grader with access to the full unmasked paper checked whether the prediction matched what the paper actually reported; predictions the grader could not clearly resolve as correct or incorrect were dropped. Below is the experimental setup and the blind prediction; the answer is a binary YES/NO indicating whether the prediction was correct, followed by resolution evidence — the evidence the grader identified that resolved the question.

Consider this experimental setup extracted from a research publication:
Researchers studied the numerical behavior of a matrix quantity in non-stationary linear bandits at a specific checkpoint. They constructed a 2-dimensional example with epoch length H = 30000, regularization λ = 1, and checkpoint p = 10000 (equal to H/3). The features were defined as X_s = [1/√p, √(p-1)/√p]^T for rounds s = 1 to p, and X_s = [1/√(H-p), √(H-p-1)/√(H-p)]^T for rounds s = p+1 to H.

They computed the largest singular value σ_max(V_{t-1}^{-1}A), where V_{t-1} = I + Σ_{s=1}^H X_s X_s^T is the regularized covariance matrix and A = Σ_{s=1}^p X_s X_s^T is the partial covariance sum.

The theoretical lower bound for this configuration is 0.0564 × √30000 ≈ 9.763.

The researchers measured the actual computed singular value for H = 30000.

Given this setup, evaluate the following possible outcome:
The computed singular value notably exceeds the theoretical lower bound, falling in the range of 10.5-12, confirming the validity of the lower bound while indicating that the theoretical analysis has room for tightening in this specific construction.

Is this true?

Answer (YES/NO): NO